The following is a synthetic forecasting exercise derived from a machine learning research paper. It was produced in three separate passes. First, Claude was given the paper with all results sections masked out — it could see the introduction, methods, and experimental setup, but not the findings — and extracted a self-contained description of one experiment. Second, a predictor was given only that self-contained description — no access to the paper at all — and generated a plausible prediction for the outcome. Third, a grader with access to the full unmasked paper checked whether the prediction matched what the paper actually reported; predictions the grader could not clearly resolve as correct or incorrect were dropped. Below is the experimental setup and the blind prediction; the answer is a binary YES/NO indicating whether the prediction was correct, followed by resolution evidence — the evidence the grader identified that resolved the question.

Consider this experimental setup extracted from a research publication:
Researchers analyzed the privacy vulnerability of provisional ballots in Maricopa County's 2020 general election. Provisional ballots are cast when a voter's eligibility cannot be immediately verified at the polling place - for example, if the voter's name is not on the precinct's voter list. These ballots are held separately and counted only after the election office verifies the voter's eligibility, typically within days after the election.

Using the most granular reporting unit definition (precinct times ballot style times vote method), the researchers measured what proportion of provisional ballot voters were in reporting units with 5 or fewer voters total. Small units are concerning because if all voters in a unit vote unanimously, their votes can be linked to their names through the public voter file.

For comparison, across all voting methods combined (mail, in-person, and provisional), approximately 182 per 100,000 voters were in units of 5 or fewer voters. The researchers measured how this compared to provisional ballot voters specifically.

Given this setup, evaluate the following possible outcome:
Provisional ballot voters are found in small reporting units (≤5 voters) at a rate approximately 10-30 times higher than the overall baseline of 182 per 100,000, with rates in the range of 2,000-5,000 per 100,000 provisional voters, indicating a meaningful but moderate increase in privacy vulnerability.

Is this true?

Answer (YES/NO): NO